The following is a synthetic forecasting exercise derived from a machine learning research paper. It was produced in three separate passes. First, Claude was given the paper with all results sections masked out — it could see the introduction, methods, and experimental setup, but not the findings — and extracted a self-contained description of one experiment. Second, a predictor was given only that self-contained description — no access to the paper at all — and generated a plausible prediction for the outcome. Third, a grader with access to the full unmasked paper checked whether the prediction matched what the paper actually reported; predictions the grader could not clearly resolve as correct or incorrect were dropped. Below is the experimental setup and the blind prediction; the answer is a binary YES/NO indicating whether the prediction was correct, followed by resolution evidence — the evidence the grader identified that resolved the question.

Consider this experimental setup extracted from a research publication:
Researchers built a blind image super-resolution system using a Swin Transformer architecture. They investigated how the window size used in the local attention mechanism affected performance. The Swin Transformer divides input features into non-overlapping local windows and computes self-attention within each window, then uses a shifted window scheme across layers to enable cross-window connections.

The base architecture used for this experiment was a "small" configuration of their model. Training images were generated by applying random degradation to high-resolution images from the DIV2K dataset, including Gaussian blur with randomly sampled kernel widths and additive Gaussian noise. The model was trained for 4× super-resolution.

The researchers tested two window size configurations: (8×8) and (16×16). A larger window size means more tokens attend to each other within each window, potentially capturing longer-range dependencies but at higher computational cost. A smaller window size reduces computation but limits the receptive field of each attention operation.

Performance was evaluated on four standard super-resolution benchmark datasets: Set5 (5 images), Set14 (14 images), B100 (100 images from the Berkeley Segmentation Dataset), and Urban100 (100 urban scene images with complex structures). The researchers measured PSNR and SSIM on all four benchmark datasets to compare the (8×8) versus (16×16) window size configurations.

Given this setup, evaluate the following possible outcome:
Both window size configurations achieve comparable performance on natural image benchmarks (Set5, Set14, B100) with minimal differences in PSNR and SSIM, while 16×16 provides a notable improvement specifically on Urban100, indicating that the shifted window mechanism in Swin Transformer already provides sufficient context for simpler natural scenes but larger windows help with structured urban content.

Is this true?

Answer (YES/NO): NO